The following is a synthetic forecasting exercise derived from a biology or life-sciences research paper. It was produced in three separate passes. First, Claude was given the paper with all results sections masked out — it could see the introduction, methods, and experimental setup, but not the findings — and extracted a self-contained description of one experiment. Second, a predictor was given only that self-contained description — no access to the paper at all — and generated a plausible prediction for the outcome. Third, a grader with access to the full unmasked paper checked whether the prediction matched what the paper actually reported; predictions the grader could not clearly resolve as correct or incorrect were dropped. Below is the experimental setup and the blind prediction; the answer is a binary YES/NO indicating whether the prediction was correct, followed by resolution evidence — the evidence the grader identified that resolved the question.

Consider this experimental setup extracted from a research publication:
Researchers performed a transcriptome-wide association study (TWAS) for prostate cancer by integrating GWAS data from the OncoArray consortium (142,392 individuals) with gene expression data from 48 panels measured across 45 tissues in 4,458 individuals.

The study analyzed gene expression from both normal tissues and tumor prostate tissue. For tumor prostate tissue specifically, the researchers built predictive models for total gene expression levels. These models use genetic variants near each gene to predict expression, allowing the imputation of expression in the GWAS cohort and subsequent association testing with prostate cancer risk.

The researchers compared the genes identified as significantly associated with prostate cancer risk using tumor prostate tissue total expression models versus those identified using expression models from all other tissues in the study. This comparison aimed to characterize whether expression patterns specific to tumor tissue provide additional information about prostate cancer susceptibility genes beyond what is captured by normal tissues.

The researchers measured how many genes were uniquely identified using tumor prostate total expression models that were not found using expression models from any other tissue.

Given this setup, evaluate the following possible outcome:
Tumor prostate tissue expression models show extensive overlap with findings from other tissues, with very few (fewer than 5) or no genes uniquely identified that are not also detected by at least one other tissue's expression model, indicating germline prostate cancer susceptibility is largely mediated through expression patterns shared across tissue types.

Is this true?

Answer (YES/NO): NO